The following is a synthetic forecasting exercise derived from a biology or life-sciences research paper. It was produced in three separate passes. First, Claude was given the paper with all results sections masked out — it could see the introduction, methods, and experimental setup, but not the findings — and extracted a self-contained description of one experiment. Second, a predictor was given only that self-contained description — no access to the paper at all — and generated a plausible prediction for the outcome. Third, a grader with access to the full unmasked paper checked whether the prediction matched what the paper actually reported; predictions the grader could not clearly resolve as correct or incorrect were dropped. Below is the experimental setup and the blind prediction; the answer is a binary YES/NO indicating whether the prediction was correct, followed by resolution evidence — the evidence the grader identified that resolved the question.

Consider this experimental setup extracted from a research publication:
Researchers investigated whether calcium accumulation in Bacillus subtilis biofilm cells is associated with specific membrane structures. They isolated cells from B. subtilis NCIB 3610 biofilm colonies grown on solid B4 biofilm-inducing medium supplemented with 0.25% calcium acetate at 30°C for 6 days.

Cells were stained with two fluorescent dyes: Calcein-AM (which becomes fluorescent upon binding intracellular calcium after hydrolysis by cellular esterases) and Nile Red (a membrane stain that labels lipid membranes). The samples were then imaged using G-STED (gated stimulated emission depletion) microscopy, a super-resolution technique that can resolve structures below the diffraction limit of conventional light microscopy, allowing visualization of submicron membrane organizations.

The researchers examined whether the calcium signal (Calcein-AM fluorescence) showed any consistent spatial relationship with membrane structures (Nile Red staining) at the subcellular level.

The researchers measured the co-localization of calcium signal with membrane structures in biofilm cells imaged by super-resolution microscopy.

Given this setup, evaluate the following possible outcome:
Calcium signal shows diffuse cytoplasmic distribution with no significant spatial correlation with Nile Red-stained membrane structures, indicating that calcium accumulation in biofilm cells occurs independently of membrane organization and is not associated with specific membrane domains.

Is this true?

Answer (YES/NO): NO